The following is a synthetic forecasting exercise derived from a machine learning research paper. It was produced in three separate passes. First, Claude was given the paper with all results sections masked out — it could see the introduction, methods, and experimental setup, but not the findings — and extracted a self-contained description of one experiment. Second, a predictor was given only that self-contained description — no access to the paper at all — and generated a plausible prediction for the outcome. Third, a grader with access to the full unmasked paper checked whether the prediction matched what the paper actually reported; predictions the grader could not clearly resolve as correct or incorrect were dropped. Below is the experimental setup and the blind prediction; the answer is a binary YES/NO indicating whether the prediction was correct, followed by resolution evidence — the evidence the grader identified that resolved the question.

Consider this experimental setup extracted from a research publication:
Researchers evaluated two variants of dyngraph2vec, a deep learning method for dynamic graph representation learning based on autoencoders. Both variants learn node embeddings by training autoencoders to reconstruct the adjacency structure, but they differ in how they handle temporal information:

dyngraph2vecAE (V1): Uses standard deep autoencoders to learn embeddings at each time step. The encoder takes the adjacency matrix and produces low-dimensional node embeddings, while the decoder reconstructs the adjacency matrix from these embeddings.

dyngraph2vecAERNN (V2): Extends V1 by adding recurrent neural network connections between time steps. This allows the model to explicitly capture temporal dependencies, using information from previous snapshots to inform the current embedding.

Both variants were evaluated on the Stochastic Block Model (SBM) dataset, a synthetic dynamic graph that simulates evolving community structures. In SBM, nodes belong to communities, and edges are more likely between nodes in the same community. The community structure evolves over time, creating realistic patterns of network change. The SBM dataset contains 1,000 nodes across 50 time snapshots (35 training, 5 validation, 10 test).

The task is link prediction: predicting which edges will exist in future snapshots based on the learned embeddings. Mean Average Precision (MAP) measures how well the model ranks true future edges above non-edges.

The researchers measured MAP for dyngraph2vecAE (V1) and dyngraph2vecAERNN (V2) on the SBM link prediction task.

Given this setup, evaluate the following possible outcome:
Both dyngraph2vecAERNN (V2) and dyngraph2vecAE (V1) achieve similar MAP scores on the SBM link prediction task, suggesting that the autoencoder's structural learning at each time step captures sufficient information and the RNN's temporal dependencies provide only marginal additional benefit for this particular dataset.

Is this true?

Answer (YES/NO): NO